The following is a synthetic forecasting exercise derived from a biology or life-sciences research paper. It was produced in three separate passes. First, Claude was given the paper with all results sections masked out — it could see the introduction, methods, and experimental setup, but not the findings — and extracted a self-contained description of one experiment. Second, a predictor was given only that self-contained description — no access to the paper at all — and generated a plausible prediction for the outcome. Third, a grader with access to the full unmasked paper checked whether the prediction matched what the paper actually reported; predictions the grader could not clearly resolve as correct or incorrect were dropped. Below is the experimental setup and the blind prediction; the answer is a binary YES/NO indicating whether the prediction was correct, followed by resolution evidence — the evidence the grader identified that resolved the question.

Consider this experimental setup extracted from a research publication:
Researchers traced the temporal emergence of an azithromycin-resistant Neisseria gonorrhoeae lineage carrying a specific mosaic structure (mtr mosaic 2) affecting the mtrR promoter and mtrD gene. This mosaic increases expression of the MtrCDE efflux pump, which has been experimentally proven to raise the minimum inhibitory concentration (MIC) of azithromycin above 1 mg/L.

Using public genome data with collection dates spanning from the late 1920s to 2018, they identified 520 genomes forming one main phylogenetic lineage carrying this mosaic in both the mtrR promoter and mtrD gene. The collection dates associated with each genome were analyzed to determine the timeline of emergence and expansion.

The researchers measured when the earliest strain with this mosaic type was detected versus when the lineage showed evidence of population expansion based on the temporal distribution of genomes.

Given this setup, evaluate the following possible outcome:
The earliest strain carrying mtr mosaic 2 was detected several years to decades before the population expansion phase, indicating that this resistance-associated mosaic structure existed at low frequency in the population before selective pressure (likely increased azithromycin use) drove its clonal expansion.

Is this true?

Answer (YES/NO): YES